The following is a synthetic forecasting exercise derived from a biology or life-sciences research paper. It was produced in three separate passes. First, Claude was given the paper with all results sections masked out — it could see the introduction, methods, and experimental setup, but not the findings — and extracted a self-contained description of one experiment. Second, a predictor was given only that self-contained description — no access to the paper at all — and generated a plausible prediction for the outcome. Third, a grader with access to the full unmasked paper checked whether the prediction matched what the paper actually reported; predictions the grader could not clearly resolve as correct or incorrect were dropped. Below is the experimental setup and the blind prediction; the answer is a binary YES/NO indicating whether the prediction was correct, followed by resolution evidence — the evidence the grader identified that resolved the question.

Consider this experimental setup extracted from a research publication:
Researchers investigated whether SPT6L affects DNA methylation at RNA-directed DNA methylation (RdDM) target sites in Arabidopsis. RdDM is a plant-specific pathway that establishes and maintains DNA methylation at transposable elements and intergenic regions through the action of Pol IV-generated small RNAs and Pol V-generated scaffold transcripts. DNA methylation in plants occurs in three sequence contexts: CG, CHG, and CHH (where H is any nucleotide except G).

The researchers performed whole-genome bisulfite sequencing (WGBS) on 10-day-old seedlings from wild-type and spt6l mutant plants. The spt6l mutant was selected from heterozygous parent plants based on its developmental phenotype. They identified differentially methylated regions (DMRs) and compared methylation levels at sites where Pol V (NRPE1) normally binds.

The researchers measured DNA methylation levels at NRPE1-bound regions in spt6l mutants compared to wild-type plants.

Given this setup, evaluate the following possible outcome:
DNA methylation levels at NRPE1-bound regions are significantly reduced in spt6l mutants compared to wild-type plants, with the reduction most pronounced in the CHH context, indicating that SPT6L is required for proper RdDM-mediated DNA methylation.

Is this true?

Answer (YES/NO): NO